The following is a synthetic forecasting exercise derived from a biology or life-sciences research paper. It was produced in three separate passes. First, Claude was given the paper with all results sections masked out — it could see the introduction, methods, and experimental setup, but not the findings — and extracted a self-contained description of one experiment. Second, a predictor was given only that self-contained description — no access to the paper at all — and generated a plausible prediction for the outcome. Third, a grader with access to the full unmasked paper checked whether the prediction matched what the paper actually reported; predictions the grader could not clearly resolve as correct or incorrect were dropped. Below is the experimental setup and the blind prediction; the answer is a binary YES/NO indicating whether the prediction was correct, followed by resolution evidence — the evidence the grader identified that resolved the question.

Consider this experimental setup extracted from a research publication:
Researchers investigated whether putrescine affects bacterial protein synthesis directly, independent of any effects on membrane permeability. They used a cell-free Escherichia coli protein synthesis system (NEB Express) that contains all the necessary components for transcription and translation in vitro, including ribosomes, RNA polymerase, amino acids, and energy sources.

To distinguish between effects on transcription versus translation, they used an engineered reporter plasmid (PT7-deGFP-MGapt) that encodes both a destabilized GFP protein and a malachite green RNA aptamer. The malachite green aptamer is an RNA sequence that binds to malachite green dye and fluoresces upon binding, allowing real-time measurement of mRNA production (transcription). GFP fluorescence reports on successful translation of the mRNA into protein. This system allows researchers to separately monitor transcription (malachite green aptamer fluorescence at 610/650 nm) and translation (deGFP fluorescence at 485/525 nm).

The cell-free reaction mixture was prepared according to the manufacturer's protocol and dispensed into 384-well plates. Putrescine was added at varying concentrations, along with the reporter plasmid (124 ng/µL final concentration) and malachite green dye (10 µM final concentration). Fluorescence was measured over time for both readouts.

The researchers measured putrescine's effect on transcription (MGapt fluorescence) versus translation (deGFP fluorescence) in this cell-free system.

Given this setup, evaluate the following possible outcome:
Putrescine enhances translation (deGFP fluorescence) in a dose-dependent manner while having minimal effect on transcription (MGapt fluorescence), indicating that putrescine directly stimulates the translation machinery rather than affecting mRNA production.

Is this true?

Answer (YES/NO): NO